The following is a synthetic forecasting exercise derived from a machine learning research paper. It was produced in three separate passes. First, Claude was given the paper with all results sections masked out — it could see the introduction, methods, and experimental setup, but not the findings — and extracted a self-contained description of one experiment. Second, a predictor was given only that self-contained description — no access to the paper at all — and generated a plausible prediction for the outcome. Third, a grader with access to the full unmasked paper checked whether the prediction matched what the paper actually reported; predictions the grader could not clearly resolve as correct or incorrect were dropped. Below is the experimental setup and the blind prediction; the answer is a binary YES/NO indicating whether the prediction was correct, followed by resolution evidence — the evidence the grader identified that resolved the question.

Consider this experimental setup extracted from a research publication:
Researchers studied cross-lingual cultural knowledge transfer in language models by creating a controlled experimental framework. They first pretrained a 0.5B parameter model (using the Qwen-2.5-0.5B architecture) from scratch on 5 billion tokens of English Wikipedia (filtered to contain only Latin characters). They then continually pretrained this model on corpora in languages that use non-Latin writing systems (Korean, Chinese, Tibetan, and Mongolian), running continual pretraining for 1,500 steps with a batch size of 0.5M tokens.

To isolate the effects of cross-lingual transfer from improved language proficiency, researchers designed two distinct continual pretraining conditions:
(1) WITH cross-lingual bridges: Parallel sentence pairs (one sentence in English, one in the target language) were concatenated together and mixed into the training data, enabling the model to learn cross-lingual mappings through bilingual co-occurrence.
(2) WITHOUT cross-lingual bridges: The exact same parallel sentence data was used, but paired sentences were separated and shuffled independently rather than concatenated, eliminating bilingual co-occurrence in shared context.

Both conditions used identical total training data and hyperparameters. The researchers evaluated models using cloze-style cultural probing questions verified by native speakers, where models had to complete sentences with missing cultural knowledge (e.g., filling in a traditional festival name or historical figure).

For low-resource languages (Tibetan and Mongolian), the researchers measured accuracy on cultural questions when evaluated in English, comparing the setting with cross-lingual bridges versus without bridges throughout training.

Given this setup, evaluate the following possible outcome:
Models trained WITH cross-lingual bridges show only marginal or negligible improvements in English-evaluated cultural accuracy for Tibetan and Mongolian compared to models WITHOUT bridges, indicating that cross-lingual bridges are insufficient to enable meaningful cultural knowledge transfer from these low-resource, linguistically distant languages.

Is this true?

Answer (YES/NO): NO